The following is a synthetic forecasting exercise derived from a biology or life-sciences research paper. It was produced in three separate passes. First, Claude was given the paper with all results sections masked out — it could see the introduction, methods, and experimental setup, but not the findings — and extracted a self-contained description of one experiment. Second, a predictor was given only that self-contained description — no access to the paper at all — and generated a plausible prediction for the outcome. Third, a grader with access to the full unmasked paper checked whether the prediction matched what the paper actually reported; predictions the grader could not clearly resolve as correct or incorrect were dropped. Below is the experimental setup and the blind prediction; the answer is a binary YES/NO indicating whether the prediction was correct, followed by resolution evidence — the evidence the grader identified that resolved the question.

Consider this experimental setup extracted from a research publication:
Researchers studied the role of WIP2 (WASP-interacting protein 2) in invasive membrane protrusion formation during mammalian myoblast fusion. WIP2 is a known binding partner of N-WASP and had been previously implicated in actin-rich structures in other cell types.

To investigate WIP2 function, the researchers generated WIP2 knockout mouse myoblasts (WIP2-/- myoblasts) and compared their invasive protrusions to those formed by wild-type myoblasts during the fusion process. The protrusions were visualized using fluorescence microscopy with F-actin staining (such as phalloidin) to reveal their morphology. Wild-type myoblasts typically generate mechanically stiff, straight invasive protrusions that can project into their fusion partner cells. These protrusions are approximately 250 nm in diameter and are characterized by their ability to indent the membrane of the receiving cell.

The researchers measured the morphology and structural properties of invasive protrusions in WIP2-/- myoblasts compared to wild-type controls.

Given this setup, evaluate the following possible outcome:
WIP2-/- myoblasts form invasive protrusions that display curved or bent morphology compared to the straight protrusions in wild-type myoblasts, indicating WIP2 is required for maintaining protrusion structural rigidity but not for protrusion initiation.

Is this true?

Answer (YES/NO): YES